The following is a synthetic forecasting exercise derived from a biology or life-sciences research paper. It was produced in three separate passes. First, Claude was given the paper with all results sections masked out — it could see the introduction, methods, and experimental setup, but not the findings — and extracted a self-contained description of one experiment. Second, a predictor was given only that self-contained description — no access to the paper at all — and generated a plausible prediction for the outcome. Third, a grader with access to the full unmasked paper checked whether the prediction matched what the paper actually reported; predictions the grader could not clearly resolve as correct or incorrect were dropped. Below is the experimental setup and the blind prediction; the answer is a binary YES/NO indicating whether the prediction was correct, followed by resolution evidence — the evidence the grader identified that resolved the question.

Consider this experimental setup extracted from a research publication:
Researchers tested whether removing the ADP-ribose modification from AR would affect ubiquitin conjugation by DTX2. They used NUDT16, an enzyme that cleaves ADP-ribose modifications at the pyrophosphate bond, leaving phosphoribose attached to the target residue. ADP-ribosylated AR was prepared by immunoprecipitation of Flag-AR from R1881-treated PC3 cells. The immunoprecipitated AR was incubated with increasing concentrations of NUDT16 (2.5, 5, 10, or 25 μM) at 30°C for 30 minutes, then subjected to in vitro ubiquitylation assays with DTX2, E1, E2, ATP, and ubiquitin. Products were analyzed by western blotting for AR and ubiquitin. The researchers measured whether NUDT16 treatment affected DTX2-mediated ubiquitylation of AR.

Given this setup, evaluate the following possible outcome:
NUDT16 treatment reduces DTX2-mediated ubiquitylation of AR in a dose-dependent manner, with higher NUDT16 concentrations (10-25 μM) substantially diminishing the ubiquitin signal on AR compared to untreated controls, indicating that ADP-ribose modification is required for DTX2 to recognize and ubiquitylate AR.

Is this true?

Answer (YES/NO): NO